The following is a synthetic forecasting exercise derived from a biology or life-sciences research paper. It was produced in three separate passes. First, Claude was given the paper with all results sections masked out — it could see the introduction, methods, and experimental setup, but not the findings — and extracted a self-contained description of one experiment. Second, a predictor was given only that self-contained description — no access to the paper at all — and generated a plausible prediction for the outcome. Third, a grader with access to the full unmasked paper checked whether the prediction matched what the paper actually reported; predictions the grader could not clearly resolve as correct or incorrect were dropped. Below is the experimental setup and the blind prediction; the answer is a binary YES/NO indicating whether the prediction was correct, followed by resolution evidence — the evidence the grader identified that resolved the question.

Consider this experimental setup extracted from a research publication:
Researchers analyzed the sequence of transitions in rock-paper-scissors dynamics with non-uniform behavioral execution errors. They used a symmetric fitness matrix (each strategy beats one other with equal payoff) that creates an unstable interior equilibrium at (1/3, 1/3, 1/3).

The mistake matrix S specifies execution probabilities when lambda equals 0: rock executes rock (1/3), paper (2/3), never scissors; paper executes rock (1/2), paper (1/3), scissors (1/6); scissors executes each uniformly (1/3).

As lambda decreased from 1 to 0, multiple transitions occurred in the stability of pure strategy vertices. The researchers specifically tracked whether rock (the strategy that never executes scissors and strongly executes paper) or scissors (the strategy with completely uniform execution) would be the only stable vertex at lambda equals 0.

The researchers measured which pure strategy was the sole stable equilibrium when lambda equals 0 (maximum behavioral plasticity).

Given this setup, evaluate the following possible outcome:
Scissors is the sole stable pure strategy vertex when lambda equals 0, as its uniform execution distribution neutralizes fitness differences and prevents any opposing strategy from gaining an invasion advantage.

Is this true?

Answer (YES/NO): NO